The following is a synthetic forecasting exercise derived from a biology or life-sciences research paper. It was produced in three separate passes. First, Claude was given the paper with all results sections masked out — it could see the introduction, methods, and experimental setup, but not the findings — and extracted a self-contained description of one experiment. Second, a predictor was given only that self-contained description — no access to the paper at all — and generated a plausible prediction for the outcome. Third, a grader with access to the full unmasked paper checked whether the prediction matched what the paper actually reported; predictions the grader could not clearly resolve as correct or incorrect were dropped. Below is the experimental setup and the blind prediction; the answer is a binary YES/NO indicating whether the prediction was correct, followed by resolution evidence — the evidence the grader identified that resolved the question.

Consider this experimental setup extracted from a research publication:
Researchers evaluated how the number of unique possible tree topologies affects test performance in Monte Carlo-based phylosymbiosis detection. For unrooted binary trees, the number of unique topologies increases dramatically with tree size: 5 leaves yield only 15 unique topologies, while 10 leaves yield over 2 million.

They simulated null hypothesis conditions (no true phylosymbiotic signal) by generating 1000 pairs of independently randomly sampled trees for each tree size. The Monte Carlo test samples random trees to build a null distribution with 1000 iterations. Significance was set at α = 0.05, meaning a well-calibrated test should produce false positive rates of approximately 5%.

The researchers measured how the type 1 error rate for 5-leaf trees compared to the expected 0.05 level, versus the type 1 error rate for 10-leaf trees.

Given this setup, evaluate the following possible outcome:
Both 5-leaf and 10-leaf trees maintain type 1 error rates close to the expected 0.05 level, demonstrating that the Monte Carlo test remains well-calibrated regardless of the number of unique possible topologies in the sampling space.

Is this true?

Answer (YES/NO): NO